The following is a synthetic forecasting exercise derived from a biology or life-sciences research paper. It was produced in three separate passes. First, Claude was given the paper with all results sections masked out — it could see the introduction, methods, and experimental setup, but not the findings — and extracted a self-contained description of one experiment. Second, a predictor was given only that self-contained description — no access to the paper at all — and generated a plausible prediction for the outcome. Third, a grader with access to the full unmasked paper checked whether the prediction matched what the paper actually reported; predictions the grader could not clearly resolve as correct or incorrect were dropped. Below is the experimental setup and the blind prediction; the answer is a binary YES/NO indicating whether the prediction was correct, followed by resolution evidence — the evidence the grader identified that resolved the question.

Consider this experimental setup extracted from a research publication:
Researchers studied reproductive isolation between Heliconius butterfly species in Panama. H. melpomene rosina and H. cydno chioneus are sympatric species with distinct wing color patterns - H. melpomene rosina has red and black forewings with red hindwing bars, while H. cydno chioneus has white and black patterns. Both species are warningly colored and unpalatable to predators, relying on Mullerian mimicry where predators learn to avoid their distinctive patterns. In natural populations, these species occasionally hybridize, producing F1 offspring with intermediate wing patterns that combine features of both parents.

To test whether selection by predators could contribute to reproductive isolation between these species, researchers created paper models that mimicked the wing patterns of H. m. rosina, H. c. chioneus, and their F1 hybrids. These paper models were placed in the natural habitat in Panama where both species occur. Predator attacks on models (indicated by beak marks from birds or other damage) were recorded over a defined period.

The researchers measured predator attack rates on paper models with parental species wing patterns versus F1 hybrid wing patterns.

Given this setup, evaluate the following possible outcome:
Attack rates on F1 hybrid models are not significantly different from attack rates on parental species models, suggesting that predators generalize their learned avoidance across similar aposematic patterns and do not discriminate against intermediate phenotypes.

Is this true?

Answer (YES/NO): NO